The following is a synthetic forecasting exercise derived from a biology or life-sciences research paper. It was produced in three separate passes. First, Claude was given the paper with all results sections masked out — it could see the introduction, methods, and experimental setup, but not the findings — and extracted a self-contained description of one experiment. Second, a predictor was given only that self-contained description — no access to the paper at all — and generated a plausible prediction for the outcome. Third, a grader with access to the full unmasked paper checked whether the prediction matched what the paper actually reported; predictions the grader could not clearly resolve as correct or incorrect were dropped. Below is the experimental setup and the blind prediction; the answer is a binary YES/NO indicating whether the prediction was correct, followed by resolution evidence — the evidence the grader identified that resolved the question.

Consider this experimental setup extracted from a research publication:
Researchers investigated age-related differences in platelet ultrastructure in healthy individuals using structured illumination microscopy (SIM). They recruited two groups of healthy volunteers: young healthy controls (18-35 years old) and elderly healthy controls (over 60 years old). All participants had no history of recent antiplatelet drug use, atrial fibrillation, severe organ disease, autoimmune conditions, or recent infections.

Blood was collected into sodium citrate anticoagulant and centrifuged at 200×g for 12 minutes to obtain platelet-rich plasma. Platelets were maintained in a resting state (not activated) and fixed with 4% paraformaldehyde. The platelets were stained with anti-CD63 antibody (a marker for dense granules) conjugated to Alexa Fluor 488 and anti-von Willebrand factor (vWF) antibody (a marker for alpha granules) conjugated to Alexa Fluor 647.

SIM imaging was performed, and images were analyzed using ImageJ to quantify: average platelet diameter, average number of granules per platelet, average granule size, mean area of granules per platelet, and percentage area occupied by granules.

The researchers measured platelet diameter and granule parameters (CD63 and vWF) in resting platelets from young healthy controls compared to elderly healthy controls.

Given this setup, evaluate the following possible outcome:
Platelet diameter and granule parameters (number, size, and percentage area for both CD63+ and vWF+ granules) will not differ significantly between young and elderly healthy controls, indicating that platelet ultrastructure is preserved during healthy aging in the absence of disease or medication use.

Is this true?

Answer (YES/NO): NO